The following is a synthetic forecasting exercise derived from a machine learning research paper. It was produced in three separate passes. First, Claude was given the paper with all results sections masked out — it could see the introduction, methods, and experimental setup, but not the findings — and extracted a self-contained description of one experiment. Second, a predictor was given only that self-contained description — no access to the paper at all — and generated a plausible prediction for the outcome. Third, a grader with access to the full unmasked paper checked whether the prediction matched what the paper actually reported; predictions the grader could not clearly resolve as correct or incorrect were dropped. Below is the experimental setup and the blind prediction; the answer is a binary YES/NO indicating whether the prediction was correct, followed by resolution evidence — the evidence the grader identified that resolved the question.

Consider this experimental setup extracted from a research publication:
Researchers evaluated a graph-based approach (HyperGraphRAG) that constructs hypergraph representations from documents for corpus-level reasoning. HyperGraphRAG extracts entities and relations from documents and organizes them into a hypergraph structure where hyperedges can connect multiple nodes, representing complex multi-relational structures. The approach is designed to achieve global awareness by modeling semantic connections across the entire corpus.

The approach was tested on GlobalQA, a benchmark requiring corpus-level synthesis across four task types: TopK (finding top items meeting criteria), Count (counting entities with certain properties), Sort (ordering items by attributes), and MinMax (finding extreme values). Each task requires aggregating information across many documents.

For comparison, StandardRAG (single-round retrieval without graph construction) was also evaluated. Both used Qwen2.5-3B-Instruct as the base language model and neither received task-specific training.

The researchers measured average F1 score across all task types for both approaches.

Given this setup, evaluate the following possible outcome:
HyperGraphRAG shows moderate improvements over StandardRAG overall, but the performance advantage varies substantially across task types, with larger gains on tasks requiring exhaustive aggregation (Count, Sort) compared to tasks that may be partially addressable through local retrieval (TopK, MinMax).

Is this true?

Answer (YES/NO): NO